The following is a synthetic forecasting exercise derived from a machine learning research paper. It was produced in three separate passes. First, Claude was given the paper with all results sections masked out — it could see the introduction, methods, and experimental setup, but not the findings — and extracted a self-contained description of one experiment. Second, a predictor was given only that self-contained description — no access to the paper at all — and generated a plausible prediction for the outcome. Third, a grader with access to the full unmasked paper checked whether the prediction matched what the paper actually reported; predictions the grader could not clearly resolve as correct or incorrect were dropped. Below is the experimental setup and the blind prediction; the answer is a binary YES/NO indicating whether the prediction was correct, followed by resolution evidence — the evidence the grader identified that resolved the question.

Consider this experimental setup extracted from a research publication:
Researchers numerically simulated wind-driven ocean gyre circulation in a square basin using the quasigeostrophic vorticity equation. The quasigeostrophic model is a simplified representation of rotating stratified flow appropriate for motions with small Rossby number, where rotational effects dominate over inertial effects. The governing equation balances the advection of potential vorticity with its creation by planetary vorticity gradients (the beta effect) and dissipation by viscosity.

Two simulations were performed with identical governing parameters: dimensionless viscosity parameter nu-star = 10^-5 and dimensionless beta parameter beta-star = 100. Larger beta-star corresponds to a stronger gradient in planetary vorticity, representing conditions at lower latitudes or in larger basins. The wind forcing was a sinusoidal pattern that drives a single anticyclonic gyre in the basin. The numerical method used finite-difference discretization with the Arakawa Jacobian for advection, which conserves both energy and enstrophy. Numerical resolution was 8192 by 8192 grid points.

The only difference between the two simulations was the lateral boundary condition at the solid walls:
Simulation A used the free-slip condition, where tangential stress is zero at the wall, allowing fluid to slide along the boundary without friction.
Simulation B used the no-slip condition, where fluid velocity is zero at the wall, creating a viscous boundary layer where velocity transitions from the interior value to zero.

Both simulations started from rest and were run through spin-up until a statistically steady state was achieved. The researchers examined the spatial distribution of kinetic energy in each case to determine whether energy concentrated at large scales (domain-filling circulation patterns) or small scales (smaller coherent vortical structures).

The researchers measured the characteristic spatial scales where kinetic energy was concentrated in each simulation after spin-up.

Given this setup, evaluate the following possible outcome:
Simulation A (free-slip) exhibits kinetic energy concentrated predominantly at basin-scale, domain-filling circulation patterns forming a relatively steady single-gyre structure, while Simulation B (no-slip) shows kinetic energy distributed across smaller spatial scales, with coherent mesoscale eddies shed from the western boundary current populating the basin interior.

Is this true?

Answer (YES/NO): YES